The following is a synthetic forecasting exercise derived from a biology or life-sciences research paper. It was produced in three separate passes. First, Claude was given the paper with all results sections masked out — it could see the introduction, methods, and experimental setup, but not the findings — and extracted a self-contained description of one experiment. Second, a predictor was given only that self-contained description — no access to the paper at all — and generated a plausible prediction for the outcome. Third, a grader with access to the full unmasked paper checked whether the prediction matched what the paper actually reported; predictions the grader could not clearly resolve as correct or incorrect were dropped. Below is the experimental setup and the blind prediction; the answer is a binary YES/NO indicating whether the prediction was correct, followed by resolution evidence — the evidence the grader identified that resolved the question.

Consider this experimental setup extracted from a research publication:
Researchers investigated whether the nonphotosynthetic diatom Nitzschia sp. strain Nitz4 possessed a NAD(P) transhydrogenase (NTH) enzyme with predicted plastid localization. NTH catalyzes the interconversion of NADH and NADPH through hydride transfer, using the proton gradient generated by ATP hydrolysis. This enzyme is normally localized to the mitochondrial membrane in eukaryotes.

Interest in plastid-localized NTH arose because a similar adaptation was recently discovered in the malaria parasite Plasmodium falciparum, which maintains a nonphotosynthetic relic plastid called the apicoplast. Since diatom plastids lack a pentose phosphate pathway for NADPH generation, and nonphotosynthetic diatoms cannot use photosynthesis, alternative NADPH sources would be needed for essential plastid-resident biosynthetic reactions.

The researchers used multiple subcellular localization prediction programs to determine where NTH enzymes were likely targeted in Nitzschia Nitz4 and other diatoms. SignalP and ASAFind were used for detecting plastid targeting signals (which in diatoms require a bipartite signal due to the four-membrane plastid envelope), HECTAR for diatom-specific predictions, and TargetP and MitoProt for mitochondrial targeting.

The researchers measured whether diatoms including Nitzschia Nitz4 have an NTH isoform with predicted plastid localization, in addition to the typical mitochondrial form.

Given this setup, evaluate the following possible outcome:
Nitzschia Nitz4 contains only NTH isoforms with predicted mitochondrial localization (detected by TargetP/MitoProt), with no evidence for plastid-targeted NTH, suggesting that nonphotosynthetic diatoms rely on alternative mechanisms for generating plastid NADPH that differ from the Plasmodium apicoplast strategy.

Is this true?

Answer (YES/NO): NO